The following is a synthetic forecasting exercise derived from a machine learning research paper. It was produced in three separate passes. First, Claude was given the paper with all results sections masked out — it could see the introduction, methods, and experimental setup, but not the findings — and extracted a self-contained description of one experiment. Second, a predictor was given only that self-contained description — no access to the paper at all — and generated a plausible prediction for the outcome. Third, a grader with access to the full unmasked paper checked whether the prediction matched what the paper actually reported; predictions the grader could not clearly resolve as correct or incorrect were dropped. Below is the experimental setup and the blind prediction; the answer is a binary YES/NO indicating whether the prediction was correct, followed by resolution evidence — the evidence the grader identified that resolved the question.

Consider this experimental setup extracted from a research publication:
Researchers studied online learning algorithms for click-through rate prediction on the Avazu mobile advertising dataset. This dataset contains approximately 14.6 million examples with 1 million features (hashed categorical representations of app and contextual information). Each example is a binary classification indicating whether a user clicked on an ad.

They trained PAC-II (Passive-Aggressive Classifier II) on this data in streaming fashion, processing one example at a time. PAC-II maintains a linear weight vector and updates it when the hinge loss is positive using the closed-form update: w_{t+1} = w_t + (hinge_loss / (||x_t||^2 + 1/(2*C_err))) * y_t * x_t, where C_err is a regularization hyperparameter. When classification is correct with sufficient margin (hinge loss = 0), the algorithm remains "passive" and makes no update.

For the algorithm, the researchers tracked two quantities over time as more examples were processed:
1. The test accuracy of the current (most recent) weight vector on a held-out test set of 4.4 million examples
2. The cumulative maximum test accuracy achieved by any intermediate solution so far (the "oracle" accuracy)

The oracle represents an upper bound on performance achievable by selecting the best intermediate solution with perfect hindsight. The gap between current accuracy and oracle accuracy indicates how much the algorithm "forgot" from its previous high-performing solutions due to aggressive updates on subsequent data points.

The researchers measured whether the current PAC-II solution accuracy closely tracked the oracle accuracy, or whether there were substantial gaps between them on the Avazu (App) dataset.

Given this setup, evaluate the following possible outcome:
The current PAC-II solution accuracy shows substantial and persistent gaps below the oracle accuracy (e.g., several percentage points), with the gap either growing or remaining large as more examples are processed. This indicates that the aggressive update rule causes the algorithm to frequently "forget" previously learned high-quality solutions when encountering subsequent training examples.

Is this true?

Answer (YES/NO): YES